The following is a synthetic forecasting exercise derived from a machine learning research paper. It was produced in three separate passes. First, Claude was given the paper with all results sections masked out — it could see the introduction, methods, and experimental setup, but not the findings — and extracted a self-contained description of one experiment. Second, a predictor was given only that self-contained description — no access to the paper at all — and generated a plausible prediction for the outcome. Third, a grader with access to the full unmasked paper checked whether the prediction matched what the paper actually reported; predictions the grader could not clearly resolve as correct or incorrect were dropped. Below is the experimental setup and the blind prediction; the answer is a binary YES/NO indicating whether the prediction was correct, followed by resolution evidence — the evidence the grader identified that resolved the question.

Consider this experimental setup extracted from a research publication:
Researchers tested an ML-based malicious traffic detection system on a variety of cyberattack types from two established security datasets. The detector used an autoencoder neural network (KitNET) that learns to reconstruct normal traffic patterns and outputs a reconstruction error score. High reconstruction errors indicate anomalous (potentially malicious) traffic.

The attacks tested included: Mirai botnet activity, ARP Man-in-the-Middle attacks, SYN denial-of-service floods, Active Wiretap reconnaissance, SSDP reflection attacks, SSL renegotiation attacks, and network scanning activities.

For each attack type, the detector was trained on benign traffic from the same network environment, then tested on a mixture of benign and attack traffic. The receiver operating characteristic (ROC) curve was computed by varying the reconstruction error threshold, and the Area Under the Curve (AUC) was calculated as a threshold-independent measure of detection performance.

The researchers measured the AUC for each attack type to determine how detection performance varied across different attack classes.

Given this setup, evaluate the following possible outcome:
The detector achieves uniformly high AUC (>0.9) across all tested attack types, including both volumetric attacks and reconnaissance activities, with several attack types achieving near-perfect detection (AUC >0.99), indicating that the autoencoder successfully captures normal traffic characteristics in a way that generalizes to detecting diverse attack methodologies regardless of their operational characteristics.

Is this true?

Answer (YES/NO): NO